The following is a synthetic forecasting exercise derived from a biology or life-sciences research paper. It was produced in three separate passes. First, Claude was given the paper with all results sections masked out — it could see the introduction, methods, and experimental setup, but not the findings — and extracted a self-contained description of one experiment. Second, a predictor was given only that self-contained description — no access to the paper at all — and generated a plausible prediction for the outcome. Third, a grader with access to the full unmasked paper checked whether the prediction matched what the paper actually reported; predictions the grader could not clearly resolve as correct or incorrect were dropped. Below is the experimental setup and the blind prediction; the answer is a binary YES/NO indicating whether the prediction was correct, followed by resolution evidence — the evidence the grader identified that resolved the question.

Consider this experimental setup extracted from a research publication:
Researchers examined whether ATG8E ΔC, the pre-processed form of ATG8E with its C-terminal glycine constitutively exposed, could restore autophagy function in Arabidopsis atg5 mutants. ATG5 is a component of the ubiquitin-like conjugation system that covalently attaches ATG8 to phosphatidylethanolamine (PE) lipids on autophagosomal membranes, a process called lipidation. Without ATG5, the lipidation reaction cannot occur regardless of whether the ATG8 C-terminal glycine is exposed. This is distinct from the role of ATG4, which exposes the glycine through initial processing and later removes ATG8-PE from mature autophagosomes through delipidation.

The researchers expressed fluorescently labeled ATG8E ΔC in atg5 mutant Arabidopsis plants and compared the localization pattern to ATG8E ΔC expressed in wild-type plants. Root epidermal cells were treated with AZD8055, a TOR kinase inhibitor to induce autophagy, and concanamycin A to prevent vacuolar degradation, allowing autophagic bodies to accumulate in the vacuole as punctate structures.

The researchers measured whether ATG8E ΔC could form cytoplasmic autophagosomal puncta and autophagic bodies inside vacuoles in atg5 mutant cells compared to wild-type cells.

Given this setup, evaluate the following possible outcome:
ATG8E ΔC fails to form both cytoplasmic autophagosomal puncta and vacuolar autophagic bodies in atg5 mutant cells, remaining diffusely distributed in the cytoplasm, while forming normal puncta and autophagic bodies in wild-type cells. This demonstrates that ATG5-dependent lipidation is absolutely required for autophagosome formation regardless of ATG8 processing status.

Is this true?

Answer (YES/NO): YES